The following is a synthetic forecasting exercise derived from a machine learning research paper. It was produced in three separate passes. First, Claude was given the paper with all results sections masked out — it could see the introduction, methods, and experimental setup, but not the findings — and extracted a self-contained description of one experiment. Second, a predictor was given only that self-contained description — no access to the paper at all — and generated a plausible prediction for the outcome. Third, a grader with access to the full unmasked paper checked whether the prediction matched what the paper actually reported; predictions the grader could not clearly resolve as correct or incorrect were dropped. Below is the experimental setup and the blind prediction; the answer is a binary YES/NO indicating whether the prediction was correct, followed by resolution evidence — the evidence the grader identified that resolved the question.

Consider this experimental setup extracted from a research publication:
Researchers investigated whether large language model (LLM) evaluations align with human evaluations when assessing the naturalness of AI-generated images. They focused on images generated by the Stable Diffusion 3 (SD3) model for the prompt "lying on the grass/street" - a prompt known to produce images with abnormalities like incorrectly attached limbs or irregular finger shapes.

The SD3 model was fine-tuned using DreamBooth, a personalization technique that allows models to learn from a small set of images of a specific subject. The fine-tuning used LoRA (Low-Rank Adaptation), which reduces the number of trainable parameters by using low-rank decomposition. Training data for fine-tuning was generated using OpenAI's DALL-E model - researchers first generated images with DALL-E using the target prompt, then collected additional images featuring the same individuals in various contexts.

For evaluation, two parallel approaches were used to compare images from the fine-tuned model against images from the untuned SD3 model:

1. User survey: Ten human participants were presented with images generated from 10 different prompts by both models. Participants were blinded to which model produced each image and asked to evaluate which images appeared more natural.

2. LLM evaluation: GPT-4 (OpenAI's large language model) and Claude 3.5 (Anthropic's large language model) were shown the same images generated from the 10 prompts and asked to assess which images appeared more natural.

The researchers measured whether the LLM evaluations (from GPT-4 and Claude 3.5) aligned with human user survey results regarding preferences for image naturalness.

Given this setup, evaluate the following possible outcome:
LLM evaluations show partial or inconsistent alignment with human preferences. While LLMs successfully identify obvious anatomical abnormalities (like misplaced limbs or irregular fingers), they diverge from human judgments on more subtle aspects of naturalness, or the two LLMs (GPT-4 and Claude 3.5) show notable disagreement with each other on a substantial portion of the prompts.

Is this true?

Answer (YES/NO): NO